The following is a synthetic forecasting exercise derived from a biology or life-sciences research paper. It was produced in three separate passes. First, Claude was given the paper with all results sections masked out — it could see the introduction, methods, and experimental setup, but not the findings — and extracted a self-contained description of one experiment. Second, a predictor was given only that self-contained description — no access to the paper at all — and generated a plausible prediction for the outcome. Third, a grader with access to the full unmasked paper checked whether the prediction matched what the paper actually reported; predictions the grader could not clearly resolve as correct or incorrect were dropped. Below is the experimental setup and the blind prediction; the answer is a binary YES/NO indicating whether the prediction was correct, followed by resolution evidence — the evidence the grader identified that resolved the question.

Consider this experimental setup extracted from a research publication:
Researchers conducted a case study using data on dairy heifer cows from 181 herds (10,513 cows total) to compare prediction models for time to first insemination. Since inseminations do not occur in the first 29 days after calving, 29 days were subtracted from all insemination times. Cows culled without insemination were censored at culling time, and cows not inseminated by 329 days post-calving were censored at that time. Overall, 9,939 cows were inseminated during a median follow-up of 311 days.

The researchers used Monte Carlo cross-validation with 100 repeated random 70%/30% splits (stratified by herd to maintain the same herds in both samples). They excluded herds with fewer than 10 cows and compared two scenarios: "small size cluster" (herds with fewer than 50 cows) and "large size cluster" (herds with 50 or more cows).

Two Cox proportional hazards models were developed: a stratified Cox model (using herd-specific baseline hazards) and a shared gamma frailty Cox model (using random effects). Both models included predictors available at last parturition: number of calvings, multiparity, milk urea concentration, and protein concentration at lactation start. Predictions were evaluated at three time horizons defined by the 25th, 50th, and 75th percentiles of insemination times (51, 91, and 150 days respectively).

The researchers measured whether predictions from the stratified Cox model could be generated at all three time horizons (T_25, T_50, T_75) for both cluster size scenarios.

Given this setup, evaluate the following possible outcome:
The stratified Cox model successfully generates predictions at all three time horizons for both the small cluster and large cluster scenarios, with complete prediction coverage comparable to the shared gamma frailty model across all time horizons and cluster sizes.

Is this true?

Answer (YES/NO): NO